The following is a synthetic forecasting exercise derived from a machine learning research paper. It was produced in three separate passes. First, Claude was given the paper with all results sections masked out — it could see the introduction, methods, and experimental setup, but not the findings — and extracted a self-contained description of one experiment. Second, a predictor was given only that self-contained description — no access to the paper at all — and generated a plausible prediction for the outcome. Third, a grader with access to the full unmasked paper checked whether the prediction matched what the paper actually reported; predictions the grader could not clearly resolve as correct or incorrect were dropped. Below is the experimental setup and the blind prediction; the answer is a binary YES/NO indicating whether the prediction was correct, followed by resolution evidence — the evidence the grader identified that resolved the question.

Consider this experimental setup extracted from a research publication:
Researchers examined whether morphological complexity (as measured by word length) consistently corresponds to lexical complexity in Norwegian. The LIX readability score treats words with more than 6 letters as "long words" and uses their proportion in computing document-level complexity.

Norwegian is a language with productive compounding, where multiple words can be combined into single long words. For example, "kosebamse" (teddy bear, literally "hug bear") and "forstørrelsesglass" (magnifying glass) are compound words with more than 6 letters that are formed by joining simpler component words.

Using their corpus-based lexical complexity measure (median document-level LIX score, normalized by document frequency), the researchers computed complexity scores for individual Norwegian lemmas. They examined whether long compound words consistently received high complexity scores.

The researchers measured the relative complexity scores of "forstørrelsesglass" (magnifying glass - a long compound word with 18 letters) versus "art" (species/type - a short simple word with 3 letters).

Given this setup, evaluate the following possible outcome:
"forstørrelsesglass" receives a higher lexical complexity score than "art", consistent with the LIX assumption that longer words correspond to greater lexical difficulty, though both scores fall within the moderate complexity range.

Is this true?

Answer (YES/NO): NO